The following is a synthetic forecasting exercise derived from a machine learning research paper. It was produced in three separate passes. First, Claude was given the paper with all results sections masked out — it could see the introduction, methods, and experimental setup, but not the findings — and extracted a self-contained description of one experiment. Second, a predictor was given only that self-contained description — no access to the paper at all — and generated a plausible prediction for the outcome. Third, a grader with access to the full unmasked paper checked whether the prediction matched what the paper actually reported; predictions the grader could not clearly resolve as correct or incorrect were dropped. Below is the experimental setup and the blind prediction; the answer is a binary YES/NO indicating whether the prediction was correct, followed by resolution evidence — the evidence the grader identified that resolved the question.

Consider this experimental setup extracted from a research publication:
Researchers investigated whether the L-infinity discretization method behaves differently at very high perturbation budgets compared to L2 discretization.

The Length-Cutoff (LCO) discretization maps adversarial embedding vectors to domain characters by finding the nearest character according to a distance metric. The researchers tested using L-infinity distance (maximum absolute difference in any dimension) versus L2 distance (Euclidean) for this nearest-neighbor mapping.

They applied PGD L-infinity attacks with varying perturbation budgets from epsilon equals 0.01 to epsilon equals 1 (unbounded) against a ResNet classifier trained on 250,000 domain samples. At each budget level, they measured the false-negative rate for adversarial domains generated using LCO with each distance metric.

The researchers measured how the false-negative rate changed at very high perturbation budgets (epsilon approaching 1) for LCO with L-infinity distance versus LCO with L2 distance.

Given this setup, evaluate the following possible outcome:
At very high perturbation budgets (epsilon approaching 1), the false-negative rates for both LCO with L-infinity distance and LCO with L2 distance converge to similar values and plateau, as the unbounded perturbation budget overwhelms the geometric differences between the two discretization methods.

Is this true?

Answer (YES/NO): NO